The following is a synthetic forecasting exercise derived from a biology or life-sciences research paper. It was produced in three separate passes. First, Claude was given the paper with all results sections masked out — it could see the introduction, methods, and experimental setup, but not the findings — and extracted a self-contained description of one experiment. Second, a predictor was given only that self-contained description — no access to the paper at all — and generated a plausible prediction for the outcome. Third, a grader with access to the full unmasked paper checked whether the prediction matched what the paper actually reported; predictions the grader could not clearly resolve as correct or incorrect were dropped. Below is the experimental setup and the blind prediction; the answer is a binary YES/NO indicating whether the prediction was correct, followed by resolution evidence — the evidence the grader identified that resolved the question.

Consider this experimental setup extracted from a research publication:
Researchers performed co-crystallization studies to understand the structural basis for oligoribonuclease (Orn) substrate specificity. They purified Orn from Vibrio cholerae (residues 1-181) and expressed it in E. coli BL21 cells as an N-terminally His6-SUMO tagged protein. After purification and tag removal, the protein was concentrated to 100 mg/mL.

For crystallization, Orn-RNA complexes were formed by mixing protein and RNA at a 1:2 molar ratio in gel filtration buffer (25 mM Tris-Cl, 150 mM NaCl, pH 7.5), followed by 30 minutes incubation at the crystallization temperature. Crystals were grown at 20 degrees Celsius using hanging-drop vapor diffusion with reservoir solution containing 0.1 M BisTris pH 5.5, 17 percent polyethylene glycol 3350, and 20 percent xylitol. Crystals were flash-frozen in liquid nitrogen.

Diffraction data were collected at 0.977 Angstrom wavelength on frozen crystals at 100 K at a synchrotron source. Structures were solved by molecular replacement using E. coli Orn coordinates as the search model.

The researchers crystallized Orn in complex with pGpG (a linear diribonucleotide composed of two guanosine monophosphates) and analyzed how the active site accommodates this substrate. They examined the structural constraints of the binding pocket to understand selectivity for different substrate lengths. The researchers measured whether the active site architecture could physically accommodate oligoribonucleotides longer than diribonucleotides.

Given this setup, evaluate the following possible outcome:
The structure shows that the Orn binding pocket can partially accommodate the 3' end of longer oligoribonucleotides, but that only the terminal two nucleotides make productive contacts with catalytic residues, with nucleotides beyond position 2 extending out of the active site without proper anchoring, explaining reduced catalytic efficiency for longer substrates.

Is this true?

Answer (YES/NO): NO